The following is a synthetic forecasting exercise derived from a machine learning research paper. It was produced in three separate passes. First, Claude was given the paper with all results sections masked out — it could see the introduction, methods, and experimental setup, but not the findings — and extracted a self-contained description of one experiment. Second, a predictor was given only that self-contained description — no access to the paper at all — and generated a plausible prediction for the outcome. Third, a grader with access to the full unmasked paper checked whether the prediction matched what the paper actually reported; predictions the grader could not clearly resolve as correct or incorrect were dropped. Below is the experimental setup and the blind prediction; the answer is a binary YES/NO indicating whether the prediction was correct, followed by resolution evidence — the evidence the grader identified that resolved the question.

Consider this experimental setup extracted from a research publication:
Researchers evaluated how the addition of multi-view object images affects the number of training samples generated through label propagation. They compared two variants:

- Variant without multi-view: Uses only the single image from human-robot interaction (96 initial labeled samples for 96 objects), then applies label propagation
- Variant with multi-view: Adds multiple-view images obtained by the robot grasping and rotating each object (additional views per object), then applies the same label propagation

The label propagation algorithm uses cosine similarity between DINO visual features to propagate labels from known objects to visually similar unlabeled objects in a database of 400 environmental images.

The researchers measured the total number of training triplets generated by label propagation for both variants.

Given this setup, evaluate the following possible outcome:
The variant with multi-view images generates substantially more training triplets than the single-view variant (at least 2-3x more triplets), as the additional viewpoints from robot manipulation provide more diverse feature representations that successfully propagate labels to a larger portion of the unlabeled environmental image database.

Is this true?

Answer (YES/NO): NO